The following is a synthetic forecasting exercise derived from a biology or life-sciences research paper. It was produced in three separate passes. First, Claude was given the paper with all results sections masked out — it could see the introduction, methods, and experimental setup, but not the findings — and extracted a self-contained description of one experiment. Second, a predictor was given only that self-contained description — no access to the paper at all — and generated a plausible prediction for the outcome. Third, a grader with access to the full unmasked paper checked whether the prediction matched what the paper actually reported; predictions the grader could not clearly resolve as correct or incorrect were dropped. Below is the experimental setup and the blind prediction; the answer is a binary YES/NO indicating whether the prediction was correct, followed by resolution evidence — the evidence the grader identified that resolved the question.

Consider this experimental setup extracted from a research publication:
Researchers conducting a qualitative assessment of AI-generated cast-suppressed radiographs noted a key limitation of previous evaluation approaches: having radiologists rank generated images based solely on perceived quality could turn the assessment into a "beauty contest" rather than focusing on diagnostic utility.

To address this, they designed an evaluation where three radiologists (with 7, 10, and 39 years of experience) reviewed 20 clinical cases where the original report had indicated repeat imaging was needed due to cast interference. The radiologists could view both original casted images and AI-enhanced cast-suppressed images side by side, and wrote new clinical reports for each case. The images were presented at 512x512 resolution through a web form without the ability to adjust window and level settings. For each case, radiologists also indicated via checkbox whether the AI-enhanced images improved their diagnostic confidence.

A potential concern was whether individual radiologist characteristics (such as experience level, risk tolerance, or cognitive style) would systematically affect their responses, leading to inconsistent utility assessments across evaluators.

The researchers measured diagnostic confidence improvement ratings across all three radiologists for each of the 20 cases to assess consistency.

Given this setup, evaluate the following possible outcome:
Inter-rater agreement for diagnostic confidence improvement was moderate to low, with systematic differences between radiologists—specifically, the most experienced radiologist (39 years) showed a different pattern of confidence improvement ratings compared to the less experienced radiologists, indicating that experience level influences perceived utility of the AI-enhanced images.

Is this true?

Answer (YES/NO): NO